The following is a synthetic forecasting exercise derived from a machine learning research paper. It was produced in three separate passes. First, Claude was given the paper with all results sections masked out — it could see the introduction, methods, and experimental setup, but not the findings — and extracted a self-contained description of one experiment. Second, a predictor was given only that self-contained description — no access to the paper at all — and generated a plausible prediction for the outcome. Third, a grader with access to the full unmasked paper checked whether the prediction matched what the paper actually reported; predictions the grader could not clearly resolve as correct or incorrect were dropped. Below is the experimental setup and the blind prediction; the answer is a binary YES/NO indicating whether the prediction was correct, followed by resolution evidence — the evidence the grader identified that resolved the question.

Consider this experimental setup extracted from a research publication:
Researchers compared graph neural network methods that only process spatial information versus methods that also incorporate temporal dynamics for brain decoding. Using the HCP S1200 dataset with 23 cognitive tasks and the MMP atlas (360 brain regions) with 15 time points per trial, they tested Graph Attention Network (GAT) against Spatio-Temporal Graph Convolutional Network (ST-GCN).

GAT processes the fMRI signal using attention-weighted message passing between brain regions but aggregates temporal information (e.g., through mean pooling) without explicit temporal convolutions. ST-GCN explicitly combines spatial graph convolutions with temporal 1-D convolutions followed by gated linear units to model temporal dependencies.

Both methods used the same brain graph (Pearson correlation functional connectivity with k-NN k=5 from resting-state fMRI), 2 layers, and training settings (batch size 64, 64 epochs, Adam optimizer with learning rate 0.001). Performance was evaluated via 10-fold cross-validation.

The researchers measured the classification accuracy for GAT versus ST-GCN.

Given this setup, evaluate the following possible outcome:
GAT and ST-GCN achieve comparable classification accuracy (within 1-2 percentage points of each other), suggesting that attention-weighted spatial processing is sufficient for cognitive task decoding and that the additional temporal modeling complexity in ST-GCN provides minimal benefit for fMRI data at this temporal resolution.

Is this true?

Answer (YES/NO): NO